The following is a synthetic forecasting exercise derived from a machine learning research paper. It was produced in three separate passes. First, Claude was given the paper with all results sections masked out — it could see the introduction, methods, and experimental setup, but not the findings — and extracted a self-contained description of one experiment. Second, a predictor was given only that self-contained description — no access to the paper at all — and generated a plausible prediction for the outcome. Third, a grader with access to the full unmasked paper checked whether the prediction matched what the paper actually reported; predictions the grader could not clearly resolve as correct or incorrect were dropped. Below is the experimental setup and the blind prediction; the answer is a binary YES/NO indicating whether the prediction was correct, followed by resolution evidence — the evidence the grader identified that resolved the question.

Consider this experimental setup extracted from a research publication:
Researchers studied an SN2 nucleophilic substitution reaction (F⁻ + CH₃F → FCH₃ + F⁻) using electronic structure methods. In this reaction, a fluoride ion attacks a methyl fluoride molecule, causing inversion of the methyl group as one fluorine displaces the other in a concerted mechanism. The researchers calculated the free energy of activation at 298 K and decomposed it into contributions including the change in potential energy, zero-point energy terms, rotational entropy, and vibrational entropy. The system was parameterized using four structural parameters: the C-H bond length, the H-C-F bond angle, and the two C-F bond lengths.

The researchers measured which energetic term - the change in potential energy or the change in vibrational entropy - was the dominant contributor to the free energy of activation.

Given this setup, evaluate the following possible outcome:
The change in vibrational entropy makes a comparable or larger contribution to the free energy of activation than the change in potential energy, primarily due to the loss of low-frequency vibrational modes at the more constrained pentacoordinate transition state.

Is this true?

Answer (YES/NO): NO